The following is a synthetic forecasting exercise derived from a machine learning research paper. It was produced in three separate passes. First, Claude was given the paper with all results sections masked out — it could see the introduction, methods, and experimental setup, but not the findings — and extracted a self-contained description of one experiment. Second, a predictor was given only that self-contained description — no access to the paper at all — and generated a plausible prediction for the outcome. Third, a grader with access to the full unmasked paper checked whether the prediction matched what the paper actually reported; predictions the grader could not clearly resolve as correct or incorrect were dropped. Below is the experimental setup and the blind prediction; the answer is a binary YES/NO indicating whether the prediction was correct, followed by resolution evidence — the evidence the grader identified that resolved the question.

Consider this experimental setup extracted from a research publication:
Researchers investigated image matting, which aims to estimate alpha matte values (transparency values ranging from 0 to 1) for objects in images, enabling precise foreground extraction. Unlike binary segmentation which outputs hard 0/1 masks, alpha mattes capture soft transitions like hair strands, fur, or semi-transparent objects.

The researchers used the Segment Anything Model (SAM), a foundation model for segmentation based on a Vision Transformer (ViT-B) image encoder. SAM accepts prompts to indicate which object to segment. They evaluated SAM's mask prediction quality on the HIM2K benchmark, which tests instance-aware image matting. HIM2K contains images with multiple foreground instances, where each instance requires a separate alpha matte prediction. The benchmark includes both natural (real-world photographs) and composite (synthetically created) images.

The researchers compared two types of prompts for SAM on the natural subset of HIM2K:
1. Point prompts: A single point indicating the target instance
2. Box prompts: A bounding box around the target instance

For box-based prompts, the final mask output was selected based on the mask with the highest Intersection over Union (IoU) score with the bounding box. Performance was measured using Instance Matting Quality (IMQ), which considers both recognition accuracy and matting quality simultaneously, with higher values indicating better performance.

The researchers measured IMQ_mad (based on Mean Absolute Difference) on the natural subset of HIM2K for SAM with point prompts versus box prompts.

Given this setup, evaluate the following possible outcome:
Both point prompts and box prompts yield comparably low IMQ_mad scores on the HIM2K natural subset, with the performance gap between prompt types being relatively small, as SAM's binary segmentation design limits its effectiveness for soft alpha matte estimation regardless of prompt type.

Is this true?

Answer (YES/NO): NO